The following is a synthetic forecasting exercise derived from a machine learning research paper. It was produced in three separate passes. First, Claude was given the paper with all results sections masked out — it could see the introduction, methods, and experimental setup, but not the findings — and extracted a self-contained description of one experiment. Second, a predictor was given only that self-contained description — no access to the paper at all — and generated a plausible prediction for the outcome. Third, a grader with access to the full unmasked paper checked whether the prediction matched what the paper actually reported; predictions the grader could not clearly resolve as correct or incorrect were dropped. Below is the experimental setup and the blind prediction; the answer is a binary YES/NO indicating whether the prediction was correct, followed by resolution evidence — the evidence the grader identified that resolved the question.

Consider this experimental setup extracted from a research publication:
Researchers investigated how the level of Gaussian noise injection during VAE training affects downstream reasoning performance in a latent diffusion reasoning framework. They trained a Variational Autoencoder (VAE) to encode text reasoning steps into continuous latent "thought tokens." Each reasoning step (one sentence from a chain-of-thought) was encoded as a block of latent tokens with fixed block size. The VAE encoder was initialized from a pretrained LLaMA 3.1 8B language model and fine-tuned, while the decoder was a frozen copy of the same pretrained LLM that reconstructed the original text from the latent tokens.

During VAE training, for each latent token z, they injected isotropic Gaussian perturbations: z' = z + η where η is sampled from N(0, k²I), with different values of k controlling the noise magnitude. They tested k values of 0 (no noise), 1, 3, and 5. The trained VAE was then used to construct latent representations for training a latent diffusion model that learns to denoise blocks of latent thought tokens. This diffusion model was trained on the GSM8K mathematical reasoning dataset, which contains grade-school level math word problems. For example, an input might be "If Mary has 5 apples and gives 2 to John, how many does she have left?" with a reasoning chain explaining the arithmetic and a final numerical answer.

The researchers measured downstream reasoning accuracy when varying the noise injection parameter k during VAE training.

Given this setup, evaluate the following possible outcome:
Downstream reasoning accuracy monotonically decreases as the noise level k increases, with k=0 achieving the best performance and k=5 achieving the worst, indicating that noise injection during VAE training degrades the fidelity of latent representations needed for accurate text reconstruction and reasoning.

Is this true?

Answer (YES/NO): NO